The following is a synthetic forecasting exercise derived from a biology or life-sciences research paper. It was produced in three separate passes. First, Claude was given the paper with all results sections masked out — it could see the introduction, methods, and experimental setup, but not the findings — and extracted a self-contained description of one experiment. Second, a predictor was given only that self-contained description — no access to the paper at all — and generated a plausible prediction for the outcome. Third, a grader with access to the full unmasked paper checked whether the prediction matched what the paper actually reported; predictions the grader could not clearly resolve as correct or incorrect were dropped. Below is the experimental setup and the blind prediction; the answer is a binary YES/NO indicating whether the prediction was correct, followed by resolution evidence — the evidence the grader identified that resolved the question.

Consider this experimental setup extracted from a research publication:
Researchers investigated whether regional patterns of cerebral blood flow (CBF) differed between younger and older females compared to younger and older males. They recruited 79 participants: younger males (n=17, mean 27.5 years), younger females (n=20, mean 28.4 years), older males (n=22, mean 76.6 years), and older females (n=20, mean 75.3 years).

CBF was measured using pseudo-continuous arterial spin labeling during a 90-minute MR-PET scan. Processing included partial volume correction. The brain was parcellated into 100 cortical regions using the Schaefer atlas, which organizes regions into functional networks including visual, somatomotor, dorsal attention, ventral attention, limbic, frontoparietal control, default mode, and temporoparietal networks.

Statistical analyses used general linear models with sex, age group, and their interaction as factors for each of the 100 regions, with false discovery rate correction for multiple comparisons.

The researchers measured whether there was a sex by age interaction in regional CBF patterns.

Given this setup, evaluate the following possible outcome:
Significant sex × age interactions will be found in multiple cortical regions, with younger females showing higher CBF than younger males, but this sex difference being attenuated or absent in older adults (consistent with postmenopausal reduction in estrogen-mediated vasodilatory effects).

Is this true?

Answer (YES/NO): NO